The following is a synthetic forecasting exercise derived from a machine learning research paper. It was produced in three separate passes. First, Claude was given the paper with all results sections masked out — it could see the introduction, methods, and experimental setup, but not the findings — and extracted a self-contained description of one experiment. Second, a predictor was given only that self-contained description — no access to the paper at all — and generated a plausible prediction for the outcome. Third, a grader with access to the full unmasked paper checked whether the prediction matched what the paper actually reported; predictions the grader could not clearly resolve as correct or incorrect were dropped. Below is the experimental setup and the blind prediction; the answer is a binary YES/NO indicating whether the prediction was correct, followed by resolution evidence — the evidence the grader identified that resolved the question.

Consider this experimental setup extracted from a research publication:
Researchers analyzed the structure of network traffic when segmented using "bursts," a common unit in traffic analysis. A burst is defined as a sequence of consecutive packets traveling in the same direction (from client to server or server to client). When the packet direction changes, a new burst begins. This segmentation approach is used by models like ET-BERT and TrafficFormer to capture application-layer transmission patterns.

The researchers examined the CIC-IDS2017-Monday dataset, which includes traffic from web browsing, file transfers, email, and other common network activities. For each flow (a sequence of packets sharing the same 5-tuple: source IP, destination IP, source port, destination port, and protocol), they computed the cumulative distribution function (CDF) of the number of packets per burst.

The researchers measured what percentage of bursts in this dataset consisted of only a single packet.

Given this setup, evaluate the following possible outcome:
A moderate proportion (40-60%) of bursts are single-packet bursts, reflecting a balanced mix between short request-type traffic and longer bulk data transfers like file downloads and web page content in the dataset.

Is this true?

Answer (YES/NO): NO